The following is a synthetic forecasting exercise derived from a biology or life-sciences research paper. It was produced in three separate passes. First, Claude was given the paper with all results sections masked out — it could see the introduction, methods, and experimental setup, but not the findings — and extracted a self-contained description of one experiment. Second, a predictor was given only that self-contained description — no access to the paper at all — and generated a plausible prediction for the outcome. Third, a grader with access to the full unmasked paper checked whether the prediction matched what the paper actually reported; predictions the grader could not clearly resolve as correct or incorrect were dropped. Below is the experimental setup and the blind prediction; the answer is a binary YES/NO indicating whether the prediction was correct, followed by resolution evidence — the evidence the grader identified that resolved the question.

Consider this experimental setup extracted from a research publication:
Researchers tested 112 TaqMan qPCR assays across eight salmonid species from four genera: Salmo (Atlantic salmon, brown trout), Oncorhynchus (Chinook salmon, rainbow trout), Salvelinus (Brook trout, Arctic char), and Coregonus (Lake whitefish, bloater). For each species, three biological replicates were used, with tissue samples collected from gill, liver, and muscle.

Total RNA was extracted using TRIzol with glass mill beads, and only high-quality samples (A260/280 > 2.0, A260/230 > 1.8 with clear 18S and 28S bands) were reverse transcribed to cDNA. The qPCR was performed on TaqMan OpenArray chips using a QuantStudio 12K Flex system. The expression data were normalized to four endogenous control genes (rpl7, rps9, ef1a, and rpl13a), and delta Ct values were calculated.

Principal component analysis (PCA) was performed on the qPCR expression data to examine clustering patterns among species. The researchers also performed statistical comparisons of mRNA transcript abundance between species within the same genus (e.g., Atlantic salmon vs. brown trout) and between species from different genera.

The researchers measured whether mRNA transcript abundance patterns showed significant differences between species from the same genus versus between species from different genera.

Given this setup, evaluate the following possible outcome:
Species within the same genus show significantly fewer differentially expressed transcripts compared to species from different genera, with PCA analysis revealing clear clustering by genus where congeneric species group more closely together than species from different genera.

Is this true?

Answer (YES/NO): NO